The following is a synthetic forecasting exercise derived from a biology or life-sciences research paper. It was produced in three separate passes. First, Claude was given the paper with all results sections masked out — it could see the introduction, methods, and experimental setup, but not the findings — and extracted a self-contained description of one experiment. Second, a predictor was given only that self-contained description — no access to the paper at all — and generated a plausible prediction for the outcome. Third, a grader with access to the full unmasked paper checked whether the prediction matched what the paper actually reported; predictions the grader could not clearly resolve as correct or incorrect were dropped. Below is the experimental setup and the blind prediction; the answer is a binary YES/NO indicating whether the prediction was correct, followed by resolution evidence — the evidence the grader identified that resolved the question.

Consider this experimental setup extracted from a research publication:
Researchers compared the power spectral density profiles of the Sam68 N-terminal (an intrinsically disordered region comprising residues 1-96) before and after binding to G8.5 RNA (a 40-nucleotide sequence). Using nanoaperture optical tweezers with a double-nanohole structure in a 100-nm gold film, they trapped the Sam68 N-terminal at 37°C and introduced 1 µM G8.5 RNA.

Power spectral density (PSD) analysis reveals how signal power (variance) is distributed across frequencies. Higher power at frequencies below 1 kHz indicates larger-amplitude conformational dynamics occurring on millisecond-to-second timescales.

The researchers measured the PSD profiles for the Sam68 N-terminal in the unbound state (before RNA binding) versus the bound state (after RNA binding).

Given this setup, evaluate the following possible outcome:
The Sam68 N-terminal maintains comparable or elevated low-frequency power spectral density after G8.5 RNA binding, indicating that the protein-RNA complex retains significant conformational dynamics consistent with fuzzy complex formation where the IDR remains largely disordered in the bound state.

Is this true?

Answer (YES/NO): NO